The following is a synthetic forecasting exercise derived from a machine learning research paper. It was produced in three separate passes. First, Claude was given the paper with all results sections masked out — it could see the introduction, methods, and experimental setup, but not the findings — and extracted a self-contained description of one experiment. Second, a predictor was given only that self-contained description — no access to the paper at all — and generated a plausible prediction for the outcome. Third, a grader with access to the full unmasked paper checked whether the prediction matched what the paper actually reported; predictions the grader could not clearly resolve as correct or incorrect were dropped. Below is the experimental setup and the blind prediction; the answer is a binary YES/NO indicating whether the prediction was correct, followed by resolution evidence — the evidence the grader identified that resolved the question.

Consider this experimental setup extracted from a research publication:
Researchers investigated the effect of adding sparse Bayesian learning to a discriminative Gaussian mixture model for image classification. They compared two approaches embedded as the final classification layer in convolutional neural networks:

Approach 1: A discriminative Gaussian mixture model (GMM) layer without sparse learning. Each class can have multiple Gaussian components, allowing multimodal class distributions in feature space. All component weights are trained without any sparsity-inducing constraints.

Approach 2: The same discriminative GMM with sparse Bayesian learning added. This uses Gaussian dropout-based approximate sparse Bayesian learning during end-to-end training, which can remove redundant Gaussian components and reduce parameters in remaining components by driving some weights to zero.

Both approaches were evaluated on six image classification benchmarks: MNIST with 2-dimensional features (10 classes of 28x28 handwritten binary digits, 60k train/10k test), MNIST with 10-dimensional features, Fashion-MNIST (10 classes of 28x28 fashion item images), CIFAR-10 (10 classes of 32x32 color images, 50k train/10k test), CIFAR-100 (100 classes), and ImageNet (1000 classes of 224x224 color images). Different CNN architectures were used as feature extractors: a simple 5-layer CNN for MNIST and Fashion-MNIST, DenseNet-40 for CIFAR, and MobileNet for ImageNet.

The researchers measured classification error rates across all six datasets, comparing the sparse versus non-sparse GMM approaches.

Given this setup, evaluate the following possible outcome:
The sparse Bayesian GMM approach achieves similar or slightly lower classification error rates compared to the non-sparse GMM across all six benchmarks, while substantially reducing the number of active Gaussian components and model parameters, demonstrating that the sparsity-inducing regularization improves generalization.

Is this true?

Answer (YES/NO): NO